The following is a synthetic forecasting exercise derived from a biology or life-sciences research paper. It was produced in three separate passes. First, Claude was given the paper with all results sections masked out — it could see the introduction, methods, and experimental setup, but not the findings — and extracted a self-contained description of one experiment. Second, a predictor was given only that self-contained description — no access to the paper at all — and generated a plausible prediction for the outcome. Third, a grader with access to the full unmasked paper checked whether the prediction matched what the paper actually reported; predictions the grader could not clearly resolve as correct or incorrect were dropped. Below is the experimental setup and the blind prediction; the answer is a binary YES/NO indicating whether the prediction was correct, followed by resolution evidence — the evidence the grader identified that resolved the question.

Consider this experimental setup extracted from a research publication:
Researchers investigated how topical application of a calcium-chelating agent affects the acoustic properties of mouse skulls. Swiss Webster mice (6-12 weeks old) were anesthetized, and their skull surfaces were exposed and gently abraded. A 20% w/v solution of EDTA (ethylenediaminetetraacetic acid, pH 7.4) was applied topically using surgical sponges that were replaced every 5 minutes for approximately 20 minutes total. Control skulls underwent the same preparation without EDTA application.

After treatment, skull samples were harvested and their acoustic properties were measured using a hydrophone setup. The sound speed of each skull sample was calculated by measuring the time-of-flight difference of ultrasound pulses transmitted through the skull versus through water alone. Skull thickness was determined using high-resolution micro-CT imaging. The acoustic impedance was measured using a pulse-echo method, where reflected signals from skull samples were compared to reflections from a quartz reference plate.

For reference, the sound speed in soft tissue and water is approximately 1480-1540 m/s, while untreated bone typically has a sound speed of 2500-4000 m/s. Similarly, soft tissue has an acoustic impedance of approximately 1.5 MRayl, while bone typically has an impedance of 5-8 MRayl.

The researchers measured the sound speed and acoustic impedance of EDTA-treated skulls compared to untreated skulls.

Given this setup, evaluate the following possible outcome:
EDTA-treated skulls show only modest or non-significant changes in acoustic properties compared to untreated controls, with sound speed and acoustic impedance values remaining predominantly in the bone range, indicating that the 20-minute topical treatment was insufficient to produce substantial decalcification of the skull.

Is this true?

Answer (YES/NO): NO